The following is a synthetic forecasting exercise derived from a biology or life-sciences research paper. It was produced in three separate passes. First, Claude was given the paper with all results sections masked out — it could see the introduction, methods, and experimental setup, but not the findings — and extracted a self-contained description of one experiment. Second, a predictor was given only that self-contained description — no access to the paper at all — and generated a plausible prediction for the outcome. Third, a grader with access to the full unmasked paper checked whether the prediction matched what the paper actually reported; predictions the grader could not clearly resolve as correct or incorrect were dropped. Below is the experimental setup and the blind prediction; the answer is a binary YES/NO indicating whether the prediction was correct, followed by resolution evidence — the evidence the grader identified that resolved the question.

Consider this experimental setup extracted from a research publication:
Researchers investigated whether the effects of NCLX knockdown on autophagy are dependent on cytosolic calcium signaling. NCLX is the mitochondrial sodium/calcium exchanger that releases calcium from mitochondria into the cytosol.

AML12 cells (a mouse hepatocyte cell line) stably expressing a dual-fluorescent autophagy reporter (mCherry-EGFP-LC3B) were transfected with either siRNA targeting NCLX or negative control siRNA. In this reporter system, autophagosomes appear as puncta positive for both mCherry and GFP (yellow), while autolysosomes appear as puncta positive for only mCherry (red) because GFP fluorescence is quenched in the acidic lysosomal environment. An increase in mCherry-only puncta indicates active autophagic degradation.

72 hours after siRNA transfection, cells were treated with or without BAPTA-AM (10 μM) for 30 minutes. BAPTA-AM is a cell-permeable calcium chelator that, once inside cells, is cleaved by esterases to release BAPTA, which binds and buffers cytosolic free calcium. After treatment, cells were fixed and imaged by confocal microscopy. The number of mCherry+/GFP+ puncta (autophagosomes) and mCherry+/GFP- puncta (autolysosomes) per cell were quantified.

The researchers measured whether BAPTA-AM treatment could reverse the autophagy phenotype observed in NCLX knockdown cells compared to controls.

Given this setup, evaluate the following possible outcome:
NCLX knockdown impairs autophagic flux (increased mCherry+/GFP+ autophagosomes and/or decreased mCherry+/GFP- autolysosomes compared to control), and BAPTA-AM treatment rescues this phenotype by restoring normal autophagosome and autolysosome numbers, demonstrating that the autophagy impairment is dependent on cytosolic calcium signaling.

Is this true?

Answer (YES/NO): NO